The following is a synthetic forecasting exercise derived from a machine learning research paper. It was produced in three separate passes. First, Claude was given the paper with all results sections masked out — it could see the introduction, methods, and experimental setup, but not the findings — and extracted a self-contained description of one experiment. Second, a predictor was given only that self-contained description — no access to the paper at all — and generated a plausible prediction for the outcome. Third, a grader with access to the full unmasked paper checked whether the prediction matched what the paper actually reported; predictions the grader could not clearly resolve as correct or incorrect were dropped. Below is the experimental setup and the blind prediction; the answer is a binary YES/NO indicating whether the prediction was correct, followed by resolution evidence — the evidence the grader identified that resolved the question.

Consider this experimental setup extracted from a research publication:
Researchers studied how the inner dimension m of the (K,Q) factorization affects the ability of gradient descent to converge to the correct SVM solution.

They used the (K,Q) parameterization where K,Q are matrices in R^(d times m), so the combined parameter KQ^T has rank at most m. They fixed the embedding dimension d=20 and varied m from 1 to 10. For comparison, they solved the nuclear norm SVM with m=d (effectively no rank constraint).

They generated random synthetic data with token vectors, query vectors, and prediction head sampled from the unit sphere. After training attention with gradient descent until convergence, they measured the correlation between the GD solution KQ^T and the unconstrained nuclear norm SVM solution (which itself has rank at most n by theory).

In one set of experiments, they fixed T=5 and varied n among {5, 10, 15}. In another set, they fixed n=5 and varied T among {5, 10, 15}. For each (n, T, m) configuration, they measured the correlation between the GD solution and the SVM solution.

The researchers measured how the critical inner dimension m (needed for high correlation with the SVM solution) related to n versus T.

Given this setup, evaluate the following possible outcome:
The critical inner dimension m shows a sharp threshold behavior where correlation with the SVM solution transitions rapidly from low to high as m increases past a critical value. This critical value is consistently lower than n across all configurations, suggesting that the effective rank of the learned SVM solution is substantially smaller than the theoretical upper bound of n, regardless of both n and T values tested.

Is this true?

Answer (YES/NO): NO